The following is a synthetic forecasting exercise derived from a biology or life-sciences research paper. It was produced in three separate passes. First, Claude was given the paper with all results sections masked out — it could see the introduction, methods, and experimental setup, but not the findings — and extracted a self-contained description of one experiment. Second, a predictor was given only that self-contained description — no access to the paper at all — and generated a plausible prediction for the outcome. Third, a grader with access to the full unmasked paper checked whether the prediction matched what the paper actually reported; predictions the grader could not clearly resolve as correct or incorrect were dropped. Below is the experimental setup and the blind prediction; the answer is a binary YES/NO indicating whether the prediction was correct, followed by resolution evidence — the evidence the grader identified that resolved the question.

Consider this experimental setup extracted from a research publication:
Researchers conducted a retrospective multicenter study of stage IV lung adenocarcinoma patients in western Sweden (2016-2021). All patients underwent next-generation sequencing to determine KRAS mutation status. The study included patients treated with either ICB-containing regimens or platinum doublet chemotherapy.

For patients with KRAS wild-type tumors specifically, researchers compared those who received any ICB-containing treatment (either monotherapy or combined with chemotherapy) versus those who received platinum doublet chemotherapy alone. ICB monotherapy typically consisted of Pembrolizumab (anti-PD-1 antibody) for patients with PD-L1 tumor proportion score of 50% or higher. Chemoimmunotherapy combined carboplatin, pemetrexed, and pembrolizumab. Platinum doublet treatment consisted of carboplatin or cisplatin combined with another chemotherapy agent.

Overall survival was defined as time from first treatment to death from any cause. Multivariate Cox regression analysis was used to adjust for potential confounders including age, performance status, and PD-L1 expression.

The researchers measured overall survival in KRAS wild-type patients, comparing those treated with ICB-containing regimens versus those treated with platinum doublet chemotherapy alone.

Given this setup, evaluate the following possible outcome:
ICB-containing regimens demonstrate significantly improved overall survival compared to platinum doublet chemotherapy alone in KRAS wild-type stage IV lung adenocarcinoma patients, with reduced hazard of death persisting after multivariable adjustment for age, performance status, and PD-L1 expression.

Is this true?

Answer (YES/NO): NO